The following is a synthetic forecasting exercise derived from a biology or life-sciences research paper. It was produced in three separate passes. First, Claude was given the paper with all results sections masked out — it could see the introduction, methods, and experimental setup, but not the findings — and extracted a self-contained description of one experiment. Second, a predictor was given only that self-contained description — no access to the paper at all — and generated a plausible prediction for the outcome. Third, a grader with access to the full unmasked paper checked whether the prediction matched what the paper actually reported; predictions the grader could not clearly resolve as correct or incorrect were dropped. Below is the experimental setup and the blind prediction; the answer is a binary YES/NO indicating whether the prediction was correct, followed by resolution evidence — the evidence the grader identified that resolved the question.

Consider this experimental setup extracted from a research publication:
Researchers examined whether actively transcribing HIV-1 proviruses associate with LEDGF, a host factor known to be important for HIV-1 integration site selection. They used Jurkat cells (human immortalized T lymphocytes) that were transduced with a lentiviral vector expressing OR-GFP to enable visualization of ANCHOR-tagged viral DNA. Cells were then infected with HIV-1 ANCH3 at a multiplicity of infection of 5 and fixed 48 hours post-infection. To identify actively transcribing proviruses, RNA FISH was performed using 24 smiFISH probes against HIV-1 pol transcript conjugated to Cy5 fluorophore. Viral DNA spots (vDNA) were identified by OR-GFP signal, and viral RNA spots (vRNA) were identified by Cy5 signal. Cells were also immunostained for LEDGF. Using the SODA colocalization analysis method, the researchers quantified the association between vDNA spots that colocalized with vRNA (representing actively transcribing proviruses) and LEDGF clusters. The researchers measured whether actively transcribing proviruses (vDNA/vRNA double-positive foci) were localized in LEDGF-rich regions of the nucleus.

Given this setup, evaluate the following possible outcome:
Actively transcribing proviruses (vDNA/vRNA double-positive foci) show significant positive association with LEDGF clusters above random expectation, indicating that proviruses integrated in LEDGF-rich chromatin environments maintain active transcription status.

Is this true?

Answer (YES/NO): YES